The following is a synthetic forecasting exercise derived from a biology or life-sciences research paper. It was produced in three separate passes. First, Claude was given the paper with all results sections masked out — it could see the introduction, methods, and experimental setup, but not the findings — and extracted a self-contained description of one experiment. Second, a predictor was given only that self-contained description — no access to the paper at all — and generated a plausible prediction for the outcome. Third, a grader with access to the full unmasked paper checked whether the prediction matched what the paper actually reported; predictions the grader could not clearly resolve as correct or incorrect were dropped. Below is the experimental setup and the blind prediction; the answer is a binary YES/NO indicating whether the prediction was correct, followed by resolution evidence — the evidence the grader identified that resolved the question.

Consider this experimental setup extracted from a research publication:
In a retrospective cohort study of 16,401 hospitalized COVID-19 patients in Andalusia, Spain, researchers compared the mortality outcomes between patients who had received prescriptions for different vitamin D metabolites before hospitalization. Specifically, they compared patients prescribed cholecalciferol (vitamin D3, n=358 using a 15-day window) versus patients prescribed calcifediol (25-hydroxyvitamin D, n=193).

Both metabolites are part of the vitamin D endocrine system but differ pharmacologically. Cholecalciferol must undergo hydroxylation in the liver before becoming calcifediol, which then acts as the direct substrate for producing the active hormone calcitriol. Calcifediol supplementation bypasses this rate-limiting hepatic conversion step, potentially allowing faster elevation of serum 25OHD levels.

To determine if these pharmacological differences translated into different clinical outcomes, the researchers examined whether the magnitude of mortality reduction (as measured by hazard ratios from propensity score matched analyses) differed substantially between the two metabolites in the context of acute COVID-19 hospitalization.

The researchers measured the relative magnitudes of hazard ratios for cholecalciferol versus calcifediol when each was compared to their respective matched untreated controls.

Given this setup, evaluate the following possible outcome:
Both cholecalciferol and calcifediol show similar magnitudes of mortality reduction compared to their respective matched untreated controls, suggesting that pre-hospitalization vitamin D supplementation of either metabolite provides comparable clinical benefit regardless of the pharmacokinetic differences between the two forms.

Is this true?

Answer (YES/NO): NO